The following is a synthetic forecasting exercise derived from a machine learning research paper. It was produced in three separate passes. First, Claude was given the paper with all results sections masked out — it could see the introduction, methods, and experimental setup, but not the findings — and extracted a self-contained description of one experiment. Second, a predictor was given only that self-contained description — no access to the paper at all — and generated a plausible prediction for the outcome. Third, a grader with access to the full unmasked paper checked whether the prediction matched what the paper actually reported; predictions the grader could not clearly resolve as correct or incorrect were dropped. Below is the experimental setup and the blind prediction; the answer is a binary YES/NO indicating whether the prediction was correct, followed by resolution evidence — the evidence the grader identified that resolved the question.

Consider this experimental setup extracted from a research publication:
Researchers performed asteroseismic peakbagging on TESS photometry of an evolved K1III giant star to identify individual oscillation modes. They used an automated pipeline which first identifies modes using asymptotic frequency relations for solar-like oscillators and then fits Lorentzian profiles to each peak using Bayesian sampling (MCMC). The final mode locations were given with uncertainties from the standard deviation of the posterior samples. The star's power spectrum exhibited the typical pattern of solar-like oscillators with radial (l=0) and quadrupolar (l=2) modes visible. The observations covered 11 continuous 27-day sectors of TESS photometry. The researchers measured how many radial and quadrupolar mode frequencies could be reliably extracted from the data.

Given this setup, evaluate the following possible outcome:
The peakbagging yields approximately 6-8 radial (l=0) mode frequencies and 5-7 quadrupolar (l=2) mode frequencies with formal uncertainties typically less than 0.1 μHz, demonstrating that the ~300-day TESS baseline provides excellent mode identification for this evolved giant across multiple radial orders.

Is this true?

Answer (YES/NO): NO